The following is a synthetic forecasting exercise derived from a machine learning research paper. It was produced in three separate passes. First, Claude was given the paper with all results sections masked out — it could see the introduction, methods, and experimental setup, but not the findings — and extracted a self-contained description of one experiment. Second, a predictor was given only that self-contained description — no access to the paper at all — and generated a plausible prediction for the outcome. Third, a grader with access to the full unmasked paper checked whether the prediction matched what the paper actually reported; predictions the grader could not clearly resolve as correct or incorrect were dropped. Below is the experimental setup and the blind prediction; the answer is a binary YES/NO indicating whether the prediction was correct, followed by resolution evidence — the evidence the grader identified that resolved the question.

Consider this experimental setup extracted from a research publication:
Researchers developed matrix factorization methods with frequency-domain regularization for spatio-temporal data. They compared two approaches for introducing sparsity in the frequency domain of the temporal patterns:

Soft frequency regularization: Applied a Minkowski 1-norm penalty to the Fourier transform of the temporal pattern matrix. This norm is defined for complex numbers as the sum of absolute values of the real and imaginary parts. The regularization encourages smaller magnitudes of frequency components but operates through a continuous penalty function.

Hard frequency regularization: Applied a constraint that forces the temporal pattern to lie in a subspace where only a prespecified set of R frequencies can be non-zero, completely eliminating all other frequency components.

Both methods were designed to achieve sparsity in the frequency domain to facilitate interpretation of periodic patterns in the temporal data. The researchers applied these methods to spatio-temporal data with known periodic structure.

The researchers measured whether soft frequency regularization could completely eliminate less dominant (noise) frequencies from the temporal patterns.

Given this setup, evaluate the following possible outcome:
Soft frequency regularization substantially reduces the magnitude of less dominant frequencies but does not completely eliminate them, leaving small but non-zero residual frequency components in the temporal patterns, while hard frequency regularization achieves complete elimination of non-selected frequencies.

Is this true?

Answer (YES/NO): YES